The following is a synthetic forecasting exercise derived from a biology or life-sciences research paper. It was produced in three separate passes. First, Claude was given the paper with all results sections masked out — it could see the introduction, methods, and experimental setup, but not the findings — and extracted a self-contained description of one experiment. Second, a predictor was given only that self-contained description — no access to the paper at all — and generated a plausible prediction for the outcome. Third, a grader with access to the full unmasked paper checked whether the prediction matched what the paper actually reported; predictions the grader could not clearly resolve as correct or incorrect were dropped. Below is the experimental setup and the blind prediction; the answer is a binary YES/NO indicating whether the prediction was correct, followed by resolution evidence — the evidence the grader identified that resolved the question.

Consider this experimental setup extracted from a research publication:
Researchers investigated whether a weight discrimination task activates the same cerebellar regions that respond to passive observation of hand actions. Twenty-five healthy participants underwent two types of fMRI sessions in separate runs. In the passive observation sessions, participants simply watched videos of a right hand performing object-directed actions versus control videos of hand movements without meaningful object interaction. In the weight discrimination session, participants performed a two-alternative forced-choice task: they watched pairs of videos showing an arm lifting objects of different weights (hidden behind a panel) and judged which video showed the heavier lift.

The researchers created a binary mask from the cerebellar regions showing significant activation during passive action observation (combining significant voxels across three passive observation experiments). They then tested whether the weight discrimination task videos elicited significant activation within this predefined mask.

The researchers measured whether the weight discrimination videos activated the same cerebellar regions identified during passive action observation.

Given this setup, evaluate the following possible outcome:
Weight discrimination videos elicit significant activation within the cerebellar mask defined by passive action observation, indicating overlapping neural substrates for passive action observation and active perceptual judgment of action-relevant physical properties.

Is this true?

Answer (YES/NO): YES